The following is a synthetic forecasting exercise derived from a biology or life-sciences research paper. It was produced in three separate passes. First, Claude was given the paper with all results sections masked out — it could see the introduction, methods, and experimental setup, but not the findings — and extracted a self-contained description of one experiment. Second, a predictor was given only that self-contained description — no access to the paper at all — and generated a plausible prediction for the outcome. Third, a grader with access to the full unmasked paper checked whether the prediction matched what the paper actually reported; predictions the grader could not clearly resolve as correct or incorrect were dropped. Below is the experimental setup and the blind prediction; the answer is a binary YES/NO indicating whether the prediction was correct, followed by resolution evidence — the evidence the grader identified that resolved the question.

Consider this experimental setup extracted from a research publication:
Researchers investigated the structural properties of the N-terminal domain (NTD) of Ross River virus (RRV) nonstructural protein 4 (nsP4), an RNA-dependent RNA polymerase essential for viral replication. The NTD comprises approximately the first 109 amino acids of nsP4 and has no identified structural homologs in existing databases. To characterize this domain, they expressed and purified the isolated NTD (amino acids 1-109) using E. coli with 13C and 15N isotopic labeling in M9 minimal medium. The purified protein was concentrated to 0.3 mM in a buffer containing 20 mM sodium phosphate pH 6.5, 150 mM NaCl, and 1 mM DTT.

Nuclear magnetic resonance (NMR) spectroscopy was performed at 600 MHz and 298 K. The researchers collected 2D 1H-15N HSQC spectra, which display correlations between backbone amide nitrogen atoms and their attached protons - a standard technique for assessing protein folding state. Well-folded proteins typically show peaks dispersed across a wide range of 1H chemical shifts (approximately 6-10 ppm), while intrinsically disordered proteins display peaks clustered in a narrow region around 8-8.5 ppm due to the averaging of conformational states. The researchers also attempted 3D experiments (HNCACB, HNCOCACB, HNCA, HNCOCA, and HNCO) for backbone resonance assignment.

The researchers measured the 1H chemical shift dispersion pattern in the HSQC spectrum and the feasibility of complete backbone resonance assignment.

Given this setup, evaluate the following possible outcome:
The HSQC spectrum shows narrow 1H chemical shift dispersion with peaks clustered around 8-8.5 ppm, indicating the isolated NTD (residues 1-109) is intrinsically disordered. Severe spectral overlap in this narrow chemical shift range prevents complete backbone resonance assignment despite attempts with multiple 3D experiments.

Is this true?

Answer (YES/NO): NO